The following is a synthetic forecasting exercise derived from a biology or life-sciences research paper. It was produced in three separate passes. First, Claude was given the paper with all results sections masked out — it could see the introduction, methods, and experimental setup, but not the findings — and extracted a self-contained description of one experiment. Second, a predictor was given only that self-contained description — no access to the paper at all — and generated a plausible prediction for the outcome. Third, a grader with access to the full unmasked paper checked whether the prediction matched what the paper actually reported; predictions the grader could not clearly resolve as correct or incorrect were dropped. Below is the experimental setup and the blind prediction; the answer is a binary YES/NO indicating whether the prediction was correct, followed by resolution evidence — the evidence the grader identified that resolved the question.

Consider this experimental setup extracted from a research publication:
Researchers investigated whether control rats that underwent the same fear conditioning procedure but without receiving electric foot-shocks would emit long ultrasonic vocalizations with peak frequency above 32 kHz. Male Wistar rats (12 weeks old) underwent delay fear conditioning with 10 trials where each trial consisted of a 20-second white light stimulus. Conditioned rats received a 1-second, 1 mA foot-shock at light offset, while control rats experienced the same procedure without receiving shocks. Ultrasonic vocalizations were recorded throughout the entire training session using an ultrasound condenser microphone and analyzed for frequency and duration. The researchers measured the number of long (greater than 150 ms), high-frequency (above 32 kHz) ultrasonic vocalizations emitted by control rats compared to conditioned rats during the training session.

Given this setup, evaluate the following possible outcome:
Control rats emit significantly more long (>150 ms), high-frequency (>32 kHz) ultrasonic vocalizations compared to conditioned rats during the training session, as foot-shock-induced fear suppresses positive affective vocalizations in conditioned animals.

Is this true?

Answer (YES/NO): NO